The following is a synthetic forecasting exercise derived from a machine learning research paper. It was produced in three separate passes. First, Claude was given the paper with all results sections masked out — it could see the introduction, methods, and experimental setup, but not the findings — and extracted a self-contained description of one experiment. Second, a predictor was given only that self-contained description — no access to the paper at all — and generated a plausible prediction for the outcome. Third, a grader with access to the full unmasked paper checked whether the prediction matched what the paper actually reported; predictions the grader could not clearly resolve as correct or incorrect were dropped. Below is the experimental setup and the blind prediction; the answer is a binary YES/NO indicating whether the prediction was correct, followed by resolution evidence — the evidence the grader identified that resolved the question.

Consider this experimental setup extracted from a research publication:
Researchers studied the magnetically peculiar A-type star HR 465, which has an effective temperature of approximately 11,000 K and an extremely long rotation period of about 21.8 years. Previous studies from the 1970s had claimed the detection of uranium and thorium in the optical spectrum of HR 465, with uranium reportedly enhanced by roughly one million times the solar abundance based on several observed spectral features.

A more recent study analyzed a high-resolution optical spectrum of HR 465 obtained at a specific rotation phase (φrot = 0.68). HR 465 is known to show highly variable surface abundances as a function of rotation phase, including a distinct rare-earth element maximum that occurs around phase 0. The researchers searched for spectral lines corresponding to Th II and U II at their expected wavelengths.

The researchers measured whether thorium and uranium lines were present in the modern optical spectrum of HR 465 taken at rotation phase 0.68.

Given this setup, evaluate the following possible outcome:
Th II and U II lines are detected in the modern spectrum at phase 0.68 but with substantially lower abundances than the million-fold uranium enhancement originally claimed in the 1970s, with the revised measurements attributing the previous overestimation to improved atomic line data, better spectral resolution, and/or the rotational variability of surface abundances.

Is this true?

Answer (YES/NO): NO